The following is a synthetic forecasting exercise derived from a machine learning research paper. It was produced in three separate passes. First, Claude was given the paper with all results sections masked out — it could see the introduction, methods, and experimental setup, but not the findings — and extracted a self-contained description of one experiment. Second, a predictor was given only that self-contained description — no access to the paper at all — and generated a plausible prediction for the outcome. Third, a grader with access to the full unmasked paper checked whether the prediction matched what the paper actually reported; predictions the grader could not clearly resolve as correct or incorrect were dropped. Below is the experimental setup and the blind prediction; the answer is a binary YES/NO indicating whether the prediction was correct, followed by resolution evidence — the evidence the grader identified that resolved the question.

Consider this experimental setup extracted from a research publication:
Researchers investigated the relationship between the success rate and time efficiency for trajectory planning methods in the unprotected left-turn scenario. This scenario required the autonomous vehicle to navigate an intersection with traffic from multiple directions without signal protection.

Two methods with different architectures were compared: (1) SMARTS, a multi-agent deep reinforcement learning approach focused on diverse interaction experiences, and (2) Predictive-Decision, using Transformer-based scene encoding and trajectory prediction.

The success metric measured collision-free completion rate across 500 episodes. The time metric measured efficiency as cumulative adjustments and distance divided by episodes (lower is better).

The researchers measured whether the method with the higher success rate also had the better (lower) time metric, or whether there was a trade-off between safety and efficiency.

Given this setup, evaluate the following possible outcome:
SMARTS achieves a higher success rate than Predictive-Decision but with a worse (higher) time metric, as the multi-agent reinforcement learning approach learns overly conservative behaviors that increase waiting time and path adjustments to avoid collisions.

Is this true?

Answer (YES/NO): NO